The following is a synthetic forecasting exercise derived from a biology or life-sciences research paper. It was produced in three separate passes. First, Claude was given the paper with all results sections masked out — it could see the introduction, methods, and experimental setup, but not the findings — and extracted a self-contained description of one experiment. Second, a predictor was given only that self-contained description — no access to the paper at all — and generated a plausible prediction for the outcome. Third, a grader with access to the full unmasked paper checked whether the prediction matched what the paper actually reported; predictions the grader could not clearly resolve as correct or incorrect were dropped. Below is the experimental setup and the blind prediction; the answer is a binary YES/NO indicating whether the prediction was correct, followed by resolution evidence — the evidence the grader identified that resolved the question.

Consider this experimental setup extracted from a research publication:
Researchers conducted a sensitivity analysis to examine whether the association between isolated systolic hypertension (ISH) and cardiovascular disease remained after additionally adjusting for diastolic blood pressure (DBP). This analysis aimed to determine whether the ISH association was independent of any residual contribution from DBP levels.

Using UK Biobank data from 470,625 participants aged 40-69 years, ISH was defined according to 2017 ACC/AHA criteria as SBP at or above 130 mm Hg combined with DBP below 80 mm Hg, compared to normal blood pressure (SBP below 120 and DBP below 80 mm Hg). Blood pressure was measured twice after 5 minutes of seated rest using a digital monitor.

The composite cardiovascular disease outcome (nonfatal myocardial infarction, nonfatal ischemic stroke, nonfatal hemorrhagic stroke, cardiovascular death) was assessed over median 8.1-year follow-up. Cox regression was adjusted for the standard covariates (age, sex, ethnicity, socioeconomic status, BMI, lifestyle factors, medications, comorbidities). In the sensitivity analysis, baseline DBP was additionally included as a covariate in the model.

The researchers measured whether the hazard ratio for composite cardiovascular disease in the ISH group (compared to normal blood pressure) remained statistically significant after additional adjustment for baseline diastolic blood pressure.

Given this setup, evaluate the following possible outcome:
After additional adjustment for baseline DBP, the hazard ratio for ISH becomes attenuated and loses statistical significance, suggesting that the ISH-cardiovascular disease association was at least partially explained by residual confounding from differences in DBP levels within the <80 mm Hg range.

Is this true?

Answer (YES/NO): NO